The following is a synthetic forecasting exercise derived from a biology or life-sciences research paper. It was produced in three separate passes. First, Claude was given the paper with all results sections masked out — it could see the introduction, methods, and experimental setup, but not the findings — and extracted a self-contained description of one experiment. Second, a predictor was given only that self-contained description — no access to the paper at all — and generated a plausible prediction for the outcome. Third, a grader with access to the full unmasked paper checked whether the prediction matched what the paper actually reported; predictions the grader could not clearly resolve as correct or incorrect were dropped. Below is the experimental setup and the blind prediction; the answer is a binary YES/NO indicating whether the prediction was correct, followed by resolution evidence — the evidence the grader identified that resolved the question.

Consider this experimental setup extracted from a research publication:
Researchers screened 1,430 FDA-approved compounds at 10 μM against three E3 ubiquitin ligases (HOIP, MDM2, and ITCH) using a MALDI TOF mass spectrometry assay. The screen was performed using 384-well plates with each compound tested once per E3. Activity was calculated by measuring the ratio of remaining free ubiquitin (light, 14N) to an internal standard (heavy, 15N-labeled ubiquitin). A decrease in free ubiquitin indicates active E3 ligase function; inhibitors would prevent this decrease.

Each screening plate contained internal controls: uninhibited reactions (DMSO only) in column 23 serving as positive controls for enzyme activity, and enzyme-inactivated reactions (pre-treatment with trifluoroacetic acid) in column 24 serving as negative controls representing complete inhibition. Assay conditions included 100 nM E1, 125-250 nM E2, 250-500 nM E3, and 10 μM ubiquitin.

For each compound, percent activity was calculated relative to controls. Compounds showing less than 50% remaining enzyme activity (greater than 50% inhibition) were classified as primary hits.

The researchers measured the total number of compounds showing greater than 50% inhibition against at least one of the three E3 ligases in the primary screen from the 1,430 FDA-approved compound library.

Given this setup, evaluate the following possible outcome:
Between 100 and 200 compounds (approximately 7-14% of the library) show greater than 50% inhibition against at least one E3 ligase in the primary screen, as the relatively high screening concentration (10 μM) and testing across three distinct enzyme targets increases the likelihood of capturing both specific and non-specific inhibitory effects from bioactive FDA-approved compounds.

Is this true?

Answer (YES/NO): NO